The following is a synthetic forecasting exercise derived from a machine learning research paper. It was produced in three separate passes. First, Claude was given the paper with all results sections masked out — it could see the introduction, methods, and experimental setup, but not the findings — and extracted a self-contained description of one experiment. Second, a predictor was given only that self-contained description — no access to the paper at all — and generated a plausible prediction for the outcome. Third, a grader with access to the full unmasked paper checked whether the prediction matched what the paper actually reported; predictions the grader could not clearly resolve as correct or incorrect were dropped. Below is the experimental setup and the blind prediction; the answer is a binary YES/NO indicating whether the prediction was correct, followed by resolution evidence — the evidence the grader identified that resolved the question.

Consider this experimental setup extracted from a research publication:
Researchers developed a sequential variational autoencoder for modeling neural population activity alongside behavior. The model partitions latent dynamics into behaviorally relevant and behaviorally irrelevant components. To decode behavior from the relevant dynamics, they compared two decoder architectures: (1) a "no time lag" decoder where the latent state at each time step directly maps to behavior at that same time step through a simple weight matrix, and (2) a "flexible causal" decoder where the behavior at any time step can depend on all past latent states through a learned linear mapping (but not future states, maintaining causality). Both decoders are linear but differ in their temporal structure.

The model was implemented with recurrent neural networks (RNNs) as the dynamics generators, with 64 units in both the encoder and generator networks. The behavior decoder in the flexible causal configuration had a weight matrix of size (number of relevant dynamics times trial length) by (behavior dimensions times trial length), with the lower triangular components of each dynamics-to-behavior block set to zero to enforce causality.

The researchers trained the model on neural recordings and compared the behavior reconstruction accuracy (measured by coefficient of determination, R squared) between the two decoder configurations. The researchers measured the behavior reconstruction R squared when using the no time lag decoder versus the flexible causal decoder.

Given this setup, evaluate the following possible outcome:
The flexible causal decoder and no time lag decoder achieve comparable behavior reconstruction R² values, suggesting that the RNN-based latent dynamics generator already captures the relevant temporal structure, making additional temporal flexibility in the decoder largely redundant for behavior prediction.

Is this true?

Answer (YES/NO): YES